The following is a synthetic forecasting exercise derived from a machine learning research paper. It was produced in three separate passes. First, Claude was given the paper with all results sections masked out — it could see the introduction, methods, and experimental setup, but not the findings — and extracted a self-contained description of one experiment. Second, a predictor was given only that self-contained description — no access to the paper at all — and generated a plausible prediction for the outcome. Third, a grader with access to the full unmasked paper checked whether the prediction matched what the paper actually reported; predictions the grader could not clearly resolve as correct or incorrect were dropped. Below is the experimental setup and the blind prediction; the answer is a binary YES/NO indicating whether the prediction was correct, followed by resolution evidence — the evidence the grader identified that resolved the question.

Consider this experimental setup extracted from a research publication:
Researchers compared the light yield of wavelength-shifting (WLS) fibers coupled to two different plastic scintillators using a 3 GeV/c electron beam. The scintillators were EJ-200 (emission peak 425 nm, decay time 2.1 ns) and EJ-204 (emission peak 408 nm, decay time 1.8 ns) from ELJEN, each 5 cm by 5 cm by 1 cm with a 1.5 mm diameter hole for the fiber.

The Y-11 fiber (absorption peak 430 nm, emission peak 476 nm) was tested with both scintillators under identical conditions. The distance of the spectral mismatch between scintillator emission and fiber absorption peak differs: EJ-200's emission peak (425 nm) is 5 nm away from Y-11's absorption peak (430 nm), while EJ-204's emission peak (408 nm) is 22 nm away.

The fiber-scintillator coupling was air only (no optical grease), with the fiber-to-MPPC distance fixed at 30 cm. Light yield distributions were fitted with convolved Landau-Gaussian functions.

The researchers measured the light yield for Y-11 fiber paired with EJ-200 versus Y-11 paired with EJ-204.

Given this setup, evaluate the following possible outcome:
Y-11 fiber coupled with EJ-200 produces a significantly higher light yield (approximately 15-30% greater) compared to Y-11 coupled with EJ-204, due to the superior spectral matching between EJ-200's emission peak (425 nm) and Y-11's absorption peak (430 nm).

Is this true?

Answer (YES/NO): NO